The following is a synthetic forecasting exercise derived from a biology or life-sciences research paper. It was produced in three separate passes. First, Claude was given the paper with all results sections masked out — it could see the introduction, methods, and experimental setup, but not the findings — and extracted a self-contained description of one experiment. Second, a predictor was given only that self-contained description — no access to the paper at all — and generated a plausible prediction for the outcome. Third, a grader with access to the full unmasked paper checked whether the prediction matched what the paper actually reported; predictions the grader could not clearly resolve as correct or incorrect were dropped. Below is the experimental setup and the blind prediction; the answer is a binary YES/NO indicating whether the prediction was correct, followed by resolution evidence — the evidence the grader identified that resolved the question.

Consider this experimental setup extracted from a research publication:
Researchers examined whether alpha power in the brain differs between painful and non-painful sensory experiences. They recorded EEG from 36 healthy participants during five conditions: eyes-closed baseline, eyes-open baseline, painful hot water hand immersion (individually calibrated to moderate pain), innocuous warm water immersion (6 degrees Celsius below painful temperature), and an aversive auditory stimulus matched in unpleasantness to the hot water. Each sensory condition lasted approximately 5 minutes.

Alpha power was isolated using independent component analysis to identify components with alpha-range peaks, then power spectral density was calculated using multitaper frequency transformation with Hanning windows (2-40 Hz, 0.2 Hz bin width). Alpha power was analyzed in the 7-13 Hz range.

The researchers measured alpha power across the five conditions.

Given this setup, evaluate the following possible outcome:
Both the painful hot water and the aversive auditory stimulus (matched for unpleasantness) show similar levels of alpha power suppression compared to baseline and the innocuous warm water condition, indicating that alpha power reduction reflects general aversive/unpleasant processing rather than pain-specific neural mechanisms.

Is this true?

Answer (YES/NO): NO